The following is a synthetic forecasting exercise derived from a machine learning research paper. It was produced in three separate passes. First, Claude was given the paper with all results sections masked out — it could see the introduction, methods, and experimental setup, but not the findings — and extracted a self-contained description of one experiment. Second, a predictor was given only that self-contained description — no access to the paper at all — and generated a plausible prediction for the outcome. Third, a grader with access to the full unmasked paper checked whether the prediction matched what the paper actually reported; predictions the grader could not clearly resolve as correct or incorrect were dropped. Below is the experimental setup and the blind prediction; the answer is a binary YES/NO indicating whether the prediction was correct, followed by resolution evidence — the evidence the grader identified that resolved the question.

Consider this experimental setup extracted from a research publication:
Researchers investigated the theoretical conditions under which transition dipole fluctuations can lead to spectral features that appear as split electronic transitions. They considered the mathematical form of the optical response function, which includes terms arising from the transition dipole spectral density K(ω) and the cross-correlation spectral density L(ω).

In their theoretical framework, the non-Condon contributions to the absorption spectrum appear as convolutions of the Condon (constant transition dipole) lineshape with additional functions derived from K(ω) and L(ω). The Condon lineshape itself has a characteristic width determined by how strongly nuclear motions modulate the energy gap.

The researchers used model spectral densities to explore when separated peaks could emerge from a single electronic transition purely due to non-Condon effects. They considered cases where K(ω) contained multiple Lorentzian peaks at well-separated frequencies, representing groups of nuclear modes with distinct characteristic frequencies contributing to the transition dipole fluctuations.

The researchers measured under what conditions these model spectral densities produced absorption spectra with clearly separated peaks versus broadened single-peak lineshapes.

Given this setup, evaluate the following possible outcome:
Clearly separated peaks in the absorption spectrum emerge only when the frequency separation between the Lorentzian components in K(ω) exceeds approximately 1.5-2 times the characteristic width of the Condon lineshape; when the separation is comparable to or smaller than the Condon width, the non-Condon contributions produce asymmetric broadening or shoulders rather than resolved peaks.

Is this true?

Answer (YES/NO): NO